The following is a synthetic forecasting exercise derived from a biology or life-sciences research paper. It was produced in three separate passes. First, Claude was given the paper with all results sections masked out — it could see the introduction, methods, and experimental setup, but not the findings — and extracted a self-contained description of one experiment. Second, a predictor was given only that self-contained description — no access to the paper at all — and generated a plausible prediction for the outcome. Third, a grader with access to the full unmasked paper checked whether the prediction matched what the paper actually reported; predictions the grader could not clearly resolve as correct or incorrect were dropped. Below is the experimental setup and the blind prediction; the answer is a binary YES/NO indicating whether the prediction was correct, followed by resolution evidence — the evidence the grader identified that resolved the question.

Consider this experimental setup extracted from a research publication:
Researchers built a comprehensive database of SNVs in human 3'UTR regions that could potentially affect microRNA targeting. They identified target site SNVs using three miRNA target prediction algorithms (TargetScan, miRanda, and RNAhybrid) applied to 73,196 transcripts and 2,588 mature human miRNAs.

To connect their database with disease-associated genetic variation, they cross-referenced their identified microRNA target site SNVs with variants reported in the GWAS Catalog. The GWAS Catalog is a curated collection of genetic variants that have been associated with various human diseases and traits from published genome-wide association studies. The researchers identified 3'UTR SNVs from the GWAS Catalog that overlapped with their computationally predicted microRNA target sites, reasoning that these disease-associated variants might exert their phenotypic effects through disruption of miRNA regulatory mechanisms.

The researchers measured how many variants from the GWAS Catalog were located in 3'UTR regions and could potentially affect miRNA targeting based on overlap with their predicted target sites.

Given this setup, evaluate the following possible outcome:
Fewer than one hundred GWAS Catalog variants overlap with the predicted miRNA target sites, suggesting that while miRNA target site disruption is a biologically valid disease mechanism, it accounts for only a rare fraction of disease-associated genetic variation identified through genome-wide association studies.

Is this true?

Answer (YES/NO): NO